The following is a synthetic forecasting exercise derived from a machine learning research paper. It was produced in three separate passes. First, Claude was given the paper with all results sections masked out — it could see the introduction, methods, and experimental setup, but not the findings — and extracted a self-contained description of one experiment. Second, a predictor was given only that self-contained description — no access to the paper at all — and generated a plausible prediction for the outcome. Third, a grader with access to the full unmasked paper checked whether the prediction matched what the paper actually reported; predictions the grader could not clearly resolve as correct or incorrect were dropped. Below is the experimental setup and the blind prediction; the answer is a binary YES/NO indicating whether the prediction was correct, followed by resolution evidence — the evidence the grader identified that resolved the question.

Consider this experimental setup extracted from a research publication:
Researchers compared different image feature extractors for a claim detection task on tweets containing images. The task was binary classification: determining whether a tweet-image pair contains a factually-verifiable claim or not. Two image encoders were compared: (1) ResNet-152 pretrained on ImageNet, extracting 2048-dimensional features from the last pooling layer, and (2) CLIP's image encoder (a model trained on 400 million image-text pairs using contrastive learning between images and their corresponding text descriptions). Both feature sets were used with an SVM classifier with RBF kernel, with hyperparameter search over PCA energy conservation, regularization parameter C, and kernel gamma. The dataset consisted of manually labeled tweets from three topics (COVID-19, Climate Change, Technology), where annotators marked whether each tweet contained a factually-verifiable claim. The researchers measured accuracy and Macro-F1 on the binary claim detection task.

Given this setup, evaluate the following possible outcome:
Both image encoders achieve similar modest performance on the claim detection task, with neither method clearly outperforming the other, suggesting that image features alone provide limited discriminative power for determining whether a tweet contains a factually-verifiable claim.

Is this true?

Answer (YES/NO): NO